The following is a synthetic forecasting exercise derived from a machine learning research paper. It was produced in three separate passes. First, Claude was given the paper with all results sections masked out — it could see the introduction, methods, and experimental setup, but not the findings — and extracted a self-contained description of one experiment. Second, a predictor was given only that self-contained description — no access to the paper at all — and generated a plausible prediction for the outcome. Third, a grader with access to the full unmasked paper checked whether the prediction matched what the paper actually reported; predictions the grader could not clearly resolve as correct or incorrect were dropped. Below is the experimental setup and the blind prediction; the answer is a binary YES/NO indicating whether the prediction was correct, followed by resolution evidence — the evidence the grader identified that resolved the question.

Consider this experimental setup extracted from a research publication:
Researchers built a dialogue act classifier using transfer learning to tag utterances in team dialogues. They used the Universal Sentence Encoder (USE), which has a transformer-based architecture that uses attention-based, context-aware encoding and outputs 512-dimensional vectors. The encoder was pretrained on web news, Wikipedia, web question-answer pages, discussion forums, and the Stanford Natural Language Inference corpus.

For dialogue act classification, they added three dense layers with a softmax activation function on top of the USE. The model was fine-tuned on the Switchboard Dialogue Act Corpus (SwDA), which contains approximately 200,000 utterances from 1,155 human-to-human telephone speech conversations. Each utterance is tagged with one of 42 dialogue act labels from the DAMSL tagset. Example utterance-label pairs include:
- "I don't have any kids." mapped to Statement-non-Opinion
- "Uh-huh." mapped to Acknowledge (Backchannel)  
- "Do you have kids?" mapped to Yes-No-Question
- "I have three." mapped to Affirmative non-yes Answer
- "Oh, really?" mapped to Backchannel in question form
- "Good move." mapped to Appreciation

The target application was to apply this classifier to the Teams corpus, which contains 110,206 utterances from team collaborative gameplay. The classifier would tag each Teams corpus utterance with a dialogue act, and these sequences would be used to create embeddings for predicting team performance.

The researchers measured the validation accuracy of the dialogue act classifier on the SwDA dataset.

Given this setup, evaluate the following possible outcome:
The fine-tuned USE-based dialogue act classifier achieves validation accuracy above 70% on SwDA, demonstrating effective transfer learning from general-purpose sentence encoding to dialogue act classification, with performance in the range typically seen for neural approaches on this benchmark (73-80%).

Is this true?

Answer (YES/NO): NO